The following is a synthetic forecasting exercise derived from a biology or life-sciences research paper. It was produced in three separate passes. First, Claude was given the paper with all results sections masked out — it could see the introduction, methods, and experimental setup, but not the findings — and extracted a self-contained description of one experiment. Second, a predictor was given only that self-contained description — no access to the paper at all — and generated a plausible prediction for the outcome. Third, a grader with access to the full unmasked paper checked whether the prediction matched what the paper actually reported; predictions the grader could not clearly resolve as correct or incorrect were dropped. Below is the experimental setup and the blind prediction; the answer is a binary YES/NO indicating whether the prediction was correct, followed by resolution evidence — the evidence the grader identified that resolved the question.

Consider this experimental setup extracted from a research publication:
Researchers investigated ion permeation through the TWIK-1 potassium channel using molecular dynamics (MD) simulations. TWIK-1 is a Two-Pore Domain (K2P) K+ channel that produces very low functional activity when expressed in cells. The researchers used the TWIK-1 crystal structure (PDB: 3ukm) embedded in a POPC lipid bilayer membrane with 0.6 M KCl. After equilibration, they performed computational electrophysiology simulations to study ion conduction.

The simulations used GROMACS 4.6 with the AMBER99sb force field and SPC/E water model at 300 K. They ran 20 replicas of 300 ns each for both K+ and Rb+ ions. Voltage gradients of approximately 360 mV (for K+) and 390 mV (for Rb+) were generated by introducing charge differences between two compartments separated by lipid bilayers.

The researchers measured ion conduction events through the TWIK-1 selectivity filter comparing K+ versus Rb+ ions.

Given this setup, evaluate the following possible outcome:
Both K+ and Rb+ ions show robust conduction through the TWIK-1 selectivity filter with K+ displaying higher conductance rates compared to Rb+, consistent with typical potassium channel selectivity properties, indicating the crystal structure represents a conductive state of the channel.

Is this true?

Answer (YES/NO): NO